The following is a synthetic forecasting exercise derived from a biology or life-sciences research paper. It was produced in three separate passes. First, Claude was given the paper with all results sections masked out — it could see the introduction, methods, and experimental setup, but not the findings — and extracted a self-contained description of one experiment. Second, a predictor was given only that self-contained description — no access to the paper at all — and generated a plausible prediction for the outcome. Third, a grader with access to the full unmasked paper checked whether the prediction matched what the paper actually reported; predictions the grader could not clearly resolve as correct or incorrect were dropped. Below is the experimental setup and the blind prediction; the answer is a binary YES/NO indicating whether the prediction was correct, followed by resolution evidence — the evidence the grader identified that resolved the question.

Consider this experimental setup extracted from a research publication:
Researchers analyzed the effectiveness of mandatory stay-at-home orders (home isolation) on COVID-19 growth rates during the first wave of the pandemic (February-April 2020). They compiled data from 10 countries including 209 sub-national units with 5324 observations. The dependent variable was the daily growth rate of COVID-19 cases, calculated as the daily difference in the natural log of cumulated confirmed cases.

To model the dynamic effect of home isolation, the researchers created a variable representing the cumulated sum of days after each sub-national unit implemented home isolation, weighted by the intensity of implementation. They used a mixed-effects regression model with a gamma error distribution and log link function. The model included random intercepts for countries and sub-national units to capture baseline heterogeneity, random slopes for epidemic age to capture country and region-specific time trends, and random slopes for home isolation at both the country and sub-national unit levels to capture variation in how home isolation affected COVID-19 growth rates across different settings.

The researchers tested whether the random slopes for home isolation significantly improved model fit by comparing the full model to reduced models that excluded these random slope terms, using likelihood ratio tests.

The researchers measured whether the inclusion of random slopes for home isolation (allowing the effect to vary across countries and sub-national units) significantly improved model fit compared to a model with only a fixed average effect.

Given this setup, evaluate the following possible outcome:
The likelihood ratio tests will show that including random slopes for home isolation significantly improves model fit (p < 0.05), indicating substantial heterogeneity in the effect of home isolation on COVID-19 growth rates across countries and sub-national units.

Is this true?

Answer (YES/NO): YES